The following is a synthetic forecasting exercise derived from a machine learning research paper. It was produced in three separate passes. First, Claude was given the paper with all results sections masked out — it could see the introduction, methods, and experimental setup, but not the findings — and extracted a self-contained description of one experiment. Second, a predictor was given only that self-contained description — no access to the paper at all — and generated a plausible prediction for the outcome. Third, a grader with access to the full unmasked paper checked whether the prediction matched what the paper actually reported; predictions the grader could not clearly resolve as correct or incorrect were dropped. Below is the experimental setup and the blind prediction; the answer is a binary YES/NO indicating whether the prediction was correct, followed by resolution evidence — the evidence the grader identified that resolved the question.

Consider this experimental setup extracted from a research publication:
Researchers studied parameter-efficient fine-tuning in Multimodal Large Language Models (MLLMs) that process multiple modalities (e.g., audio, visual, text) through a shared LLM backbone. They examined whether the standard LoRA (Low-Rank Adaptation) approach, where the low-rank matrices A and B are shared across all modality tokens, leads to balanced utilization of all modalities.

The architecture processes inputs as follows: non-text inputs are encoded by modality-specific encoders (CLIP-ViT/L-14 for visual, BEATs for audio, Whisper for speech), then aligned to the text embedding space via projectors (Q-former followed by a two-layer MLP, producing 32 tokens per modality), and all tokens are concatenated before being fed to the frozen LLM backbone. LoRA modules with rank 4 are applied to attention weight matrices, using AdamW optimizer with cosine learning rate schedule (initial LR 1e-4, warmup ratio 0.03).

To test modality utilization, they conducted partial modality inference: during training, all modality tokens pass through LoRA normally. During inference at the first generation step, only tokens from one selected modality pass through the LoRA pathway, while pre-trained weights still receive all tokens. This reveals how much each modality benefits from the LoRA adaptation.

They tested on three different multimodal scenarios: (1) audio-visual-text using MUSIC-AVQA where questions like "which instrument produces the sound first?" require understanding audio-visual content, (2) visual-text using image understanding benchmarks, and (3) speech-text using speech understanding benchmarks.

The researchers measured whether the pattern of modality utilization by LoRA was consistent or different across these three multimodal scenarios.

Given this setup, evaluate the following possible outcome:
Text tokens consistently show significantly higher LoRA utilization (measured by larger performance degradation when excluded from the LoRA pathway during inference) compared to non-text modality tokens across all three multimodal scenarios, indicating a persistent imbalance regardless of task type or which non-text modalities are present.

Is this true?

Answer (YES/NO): YES